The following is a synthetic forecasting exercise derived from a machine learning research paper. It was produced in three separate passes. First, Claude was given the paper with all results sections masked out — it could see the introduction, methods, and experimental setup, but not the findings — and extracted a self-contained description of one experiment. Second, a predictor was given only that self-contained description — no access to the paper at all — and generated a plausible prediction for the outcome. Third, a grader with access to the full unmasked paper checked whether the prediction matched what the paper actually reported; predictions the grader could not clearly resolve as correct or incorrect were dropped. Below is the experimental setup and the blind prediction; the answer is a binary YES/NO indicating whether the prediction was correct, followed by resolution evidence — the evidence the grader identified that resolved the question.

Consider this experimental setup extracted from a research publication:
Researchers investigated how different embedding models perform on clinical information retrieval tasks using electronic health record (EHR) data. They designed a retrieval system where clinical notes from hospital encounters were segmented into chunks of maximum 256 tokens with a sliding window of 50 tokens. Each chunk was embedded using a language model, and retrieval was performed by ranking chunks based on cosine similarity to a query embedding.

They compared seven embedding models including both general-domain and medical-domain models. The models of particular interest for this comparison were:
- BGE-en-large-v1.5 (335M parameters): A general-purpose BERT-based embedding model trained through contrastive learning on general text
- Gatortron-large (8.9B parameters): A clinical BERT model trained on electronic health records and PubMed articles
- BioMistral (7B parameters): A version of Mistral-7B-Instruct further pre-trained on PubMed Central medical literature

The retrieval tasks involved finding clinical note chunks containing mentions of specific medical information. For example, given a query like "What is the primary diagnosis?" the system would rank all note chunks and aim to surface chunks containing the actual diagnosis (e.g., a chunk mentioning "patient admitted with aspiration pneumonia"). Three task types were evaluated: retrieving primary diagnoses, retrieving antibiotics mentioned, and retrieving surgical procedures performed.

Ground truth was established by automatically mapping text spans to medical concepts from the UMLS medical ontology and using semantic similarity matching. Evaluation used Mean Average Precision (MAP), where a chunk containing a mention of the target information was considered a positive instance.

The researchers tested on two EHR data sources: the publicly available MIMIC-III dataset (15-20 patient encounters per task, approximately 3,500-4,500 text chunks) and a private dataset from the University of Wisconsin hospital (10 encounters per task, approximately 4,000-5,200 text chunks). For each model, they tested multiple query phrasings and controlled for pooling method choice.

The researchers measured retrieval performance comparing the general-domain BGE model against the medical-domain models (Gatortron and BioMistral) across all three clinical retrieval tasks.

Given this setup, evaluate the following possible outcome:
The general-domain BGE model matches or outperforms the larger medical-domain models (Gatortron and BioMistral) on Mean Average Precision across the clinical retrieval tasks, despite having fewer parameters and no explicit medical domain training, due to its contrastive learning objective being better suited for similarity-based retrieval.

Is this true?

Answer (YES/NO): YES